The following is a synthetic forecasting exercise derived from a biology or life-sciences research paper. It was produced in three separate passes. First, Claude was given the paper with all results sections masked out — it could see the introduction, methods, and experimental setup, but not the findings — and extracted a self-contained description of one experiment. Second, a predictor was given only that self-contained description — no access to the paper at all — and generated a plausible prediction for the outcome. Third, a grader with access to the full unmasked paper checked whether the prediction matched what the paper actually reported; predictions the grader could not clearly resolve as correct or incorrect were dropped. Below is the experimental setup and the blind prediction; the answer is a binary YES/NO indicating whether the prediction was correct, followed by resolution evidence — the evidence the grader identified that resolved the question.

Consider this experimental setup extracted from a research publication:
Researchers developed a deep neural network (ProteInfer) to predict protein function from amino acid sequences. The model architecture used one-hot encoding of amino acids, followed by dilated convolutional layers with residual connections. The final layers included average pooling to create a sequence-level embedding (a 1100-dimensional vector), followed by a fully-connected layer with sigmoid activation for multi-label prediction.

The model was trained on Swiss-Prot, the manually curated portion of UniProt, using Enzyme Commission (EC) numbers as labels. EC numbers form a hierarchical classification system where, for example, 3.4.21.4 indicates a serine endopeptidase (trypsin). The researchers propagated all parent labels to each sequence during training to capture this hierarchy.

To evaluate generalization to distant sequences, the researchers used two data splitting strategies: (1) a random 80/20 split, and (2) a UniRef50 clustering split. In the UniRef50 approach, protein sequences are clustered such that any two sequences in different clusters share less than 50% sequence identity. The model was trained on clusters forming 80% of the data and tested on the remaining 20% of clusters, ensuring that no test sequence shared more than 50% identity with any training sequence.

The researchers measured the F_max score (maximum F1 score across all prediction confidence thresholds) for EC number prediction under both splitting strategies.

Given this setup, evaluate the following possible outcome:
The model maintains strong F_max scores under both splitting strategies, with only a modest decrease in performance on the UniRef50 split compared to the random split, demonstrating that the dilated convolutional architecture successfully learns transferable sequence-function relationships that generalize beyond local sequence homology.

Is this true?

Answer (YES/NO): NO